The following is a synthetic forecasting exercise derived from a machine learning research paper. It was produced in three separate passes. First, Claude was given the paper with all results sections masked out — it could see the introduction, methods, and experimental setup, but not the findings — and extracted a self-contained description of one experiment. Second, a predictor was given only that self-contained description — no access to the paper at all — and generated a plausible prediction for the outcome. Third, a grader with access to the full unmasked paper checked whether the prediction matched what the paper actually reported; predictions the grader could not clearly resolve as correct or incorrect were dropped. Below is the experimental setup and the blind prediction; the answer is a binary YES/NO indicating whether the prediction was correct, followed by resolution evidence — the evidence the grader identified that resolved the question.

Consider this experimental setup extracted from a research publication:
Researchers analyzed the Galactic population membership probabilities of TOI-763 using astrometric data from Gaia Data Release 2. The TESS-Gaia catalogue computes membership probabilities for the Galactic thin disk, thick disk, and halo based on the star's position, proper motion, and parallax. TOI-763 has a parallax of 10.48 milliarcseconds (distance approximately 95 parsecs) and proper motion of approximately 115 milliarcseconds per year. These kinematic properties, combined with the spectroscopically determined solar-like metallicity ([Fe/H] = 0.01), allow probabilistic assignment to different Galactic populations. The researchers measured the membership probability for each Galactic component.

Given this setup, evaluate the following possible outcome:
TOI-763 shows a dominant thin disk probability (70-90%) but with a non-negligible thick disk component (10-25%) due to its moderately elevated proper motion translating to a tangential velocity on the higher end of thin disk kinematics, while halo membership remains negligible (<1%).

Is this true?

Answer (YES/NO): NO